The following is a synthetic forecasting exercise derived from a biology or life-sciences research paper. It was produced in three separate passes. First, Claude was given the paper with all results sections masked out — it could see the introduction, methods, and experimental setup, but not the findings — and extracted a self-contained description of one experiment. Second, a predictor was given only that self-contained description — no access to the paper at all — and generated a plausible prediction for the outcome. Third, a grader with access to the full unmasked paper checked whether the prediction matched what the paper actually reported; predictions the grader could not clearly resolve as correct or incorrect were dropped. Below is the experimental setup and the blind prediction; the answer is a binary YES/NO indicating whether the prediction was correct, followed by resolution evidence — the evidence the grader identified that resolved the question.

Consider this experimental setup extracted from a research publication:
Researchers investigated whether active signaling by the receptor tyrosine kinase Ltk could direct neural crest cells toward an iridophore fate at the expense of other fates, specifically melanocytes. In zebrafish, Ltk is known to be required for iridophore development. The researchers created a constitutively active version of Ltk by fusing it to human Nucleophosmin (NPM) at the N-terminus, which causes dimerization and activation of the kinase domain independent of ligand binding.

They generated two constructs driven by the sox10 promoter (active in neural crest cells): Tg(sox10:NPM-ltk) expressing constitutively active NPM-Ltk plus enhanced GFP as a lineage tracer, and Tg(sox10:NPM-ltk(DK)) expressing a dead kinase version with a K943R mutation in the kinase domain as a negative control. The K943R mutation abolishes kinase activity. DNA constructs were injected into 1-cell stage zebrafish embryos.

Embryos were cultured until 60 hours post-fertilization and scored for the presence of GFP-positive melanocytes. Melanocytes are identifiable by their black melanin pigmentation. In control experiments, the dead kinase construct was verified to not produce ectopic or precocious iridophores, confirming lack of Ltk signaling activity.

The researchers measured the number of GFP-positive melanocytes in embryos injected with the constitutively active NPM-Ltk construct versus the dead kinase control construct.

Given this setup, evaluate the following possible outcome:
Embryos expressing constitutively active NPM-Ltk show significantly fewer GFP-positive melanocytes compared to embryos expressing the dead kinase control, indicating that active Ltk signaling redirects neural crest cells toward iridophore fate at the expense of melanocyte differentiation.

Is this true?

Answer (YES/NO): YES